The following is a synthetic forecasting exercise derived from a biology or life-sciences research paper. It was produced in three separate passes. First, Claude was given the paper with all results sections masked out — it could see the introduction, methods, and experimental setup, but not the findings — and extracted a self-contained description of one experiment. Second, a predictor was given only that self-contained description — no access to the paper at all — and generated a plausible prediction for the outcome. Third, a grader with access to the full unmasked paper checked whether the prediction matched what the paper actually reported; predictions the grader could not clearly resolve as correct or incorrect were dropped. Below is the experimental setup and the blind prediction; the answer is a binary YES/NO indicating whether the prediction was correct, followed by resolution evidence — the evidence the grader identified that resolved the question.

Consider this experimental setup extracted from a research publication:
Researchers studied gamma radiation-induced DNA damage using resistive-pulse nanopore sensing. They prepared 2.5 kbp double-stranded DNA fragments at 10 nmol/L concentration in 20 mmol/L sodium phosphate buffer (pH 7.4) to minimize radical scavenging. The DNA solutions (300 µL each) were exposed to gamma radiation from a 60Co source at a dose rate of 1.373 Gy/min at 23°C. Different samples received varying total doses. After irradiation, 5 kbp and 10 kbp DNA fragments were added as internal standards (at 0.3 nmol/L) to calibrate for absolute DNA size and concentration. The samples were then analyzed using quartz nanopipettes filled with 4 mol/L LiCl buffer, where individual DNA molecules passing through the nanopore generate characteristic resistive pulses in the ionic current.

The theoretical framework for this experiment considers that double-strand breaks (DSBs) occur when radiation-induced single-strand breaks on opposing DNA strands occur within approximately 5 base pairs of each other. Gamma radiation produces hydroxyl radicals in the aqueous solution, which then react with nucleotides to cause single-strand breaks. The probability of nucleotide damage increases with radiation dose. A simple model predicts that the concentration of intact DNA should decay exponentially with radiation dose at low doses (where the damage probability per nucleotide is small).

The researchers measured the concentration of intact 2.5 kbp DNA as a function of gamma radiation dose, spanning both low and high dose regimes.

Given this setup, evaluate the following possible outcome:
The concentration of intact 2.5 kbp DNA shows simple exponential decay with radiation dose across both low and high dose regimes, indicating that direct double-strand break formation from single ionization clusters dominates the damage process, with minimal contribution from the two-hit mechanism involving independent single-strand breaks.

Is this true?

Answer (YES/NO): NO